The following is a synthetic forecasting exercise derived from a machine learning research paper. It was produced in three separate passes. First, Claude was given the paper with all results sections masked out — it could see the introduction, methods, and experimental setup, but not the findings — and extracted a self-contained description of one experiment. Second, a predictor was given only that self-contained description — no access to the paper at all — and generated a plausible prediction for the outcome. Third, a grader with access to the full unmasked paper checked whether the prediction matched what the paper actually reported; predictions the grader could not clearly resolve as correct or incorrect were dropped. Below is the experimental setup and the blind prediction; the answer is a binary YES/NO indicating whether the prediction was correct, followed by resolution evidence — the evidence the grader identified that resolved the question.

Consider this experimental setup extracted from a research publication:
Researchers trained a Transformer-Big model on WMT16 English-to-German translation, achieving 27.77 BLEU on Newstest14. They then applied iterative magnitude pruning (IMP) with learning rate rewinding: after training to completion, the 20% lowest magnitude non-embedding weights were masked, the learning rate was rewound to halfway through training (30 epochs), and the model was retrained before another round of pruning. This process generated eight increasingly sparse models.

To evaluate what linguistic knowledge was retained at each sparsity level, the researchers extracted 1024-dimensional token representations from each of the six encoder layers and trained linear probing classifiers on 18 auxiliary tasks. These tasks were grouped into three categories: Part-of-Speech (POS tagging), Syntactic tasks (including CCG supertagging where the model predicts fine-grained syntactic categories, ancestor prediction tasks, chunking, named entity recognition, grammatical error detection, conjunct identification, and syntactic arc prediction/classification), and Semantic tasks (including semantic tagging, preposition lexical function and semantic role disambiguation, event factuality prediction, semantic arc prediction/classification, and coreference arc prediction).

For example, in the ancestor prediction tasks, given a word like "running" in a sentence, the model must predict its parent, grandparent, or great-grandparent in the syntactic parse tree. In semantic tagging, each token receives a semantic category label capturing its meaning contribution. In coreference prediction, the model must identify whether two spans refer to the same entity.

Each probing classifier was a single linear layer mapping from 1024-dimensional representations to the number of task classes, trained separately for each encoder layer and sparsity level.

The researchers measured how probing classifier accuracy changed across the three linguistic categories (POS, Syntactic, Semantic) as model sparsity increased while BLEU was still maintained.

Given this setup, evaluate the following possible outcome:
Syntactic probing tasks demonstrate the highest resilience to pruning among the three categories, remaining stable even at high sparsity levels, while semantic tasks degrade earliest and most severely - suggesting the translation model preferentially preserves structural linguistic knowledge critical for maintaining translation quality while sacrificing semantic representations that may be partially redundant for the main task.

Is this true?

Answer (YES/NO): NO